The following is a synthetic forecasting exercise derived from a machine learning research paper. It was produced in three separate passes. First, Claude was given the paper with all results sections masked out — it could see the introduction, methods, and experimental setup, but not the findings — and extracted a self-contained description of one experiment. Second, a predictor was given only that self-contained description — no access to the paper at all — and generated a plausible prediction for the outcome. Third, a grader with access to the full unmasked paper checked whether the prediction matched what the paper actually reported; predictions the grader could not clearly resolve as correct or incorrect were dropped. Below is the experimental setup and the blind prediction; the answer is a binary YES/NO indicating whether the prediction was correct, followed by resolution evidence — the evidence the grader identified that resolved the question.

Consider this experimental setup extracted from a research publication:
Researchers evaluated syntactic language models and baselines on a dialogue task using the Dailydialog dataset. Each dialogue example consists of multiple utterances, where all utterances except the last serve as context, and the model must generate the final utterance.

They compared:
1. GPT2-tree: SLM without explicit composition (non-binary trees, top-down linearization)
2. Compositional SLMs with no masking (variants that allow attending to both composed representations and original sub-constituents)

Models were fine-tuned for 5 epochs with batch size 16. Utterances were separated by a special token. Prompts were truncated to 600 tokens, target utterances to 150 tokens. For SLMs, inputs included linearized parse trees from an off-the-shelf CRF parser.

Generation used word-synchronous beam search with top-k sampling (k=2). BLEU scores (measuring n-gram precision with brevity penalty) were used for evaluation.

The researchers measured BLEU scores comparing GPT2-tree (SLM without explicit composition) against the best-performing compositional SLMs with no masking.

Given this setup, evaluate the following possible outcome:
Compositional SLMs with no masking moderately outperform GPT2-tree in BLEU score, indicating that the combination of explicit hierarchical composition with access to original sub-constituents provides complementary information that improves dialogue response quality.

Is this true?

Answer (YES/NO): NO